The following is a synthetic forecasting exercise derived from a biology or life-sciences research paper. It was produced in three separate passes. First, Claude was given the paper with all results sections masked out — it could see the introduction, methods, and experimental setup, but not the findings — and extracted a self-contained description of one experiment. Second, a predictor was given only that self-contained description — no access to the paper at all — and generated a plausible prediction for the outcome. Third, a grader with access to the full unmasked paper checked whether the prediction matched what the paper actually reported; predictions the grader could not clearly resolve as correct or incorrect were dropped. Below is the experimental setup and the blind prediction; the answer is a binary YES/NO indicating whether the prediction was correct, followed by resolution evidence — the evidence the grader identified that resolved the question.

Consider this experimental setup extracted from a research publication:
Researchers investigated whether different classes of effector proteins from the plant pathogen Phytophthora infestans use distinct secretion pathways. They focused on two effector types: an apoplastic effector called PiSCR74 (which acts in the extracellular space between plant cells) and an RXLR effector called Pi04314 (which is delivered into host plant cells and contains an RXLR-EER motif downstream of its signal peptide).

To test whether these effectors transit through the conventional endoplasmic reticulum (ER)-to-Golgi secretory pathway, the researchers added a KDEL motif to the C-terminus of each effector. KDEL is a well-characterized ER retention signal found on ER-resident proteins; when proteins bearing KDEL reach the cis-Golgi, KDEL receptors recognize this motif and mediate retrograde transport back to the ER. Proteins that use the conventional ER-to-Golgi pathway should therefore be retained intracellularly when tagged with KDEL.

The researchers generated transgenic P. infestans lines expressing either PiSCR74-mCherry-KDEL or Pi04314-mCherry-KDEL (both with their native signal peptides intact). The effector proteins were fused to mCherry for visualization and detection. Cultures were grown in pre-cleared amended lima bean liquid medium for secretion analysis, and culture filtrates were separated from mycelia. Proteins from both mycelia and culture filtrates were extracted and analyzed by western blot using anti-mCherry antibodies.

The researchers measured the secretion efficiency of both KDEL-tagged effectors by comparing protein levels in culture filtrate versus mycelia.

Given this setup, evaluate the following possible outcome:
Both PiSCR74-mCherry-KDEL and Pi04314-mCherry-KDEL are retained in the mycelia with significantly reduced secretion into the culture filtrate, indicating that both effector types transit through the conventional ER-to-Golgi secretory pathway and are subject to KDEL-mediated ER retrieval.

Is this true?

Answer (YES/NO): NO